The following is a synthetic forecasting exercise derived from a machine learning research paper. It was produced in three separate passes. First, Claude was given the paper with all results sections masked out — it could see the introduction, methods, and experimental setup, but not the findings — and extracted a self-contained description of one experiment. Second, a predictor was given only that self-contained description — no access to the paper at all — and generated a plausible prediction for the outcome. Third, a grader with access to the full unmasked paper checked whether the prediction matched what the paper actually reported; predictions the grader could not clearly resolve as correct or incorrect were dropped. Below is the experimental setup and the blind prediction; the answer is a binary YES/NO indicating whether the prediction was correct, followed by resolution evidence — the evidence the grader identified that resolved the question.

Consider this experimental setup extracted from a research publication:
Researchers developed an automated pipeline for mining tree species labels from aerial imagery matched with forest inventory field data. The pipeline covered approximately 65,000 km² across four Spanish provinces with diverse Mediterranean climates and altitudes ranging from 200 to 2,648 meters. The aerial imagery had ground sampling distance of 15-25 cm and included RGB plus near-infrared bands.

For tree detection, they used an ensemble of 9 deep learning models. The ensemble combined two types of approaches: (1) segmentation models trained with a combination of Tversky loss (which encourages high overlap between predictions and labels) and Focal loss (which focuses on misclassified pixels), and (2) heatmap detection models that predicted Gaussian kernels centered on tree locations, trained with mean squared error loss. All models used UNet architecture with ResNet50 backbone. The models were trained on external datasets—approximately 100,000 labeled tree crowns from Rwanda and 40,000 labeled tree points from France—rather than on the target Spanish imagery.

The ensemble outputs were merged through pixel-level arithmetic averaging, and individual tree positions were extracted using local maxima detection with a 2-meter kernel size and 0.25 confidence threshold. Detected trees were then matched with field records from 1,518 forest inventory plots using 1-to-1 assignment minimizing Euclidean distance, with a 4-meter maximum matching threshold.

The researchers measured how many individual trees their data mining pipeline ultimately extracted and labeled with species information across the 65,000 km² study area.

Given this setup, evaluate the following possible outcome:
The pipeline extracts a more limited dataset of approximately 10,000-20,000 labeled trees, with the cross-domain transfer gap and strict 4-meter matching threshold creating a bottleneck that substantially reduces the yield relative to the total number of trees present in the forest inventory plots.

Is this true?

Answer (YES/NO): NO